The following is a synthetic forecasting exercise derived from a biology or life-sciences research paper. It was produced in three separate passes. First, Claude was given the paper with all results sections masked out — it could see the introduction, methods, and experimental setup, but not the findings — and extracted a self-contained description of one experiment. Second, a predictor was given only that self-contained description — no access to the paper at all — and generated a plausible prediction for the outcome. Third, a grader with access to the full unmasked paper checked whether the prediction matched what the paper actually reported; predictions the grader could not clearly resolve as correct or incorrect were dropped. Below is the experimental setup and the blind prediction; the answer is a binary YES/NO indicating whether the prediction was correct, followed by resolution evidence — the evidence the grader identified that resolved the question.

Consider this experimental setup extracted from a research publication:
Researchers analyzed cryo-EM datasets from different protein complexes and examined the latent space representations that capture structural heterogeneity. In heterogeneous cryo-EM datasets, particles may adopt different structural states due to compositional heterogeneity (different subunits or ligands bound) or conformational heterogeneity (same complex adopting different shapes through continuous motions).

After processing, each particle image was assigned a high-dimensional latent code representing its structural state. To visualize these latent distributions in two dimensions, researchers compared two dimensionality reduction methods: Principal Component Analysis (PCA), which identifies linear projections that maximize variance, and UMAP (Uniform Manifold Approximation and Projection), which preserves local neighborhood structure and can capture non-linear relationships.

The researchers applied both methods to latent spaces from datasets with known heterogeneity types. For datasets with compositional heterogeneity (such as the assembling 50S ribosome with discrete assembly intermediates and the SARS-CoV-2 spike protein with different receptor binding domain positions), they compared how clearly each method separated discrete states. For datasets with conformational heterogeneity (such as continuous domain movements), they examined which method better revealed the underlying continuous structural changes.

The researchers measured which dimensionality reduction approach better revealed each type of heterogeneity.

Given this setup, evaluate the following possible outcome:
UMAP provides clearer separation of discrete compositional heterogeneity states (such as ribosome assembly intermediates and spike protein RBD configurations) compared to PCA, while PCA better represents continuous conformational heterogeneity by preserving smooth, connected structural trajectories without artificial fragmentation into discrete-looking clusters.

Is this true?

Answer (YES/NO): YES